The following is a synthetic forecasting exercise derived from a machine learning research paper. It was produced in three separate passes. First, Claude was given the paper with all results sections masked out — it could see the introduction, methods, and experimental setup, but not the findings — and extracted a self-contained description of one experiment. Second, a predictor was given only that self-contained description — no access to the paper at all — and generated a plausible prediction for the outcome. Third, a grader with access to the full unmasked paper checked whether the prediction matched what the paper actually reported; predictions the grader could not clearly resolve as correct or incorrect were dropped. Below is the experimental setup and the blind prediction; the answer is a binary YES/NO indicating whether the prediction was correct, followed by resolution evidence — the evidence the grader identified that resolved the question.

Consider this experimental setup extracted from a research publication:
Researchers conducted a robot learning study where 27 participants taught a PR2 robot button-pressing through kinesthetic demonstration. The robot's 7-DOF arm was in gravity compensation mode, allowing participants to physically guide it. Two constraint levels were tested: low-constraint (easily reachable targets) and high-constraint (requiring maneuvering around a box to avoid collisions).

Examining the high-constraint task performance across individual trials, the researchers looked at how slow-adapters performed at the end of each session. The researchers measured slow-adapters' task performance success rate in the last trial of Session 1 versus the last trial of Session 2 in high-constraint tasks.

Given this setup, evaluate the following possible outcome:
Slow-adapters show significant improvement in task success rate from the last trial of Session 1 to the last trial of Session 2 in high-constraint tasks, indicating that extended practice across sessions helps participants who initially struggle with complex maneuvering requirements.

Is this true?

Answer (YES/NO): YES